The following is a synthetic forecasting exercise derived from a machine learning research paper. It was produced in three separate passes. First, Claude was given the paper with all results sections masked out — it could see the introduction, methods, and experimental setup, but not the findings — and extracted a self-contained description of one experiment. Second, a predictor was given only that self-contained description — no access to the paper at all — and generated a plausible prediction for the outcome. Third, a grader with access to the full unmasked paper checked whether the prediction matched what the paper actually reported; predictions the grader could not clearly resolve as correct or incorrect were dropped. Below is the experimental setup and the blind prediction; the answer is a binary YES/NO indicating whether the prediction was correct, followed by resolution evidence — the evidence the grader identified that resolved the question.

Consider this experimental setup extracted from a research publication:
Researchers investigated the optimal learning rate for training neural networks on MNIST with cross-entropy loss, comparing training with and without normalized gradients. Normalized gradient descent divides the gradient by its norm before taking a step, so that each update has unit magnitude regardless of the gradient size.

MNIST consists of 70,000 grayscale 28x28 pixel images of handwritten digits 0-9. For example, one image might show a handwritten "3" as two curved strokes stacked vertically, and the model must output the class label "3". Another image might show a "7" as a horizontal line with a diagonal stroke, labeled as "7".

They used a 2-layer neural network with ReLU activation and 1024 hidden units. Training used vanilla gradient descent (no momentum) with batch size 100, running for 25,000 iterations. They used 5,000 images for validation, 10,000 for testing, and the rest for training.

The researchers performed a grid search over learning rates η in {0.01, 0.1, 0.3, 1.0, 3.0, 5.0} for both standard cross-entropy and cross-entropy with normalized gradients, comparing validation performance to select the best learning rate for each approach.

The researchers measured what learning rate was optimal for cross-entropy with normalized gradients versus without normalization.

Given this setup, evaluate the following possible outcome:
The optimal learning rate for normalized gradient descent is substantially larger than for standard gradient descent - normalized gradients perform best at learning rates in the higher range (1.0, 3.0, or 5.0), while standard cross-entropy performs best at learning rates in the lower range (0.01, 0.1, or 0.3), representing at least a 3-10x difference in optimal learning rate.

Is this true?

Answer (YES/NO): NO